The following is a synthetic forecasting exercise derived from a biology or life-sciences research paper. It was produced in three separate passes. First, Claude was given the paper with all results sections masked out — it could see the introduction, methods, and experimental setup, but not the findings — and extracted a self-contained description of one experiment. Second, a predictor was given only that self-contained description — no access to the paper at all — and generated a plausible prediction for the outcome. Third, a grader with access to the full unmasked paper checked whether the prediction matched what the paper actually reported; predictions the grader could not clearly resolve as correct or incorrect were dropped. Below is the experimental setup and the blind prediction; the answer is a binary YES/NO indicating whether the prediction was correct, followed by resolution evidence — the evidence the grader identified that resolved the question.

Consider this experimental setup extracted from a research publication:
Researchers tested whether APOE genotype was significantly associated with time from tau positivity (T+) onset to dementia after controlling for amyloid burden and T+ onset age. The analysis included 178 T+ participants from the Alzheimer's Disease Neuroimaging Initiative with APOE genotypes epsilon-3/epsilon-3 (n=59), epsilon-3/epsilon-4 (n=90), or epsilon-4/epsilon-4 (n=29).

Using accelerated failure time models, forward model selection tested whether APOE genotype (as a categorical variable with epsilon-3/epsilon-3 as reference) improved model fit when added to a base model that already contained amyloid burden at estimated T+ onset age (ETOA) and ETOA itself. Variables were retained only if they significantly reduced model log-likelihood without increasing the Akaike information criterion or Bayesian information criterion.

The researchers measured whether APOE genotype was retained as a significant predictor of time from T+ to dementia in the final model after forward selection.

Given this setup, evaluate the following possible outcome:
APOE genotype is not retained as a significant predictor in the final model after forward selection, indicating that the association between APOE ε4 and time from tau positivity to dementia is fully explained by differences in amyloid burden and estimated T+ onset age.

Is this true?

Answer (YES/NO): YES